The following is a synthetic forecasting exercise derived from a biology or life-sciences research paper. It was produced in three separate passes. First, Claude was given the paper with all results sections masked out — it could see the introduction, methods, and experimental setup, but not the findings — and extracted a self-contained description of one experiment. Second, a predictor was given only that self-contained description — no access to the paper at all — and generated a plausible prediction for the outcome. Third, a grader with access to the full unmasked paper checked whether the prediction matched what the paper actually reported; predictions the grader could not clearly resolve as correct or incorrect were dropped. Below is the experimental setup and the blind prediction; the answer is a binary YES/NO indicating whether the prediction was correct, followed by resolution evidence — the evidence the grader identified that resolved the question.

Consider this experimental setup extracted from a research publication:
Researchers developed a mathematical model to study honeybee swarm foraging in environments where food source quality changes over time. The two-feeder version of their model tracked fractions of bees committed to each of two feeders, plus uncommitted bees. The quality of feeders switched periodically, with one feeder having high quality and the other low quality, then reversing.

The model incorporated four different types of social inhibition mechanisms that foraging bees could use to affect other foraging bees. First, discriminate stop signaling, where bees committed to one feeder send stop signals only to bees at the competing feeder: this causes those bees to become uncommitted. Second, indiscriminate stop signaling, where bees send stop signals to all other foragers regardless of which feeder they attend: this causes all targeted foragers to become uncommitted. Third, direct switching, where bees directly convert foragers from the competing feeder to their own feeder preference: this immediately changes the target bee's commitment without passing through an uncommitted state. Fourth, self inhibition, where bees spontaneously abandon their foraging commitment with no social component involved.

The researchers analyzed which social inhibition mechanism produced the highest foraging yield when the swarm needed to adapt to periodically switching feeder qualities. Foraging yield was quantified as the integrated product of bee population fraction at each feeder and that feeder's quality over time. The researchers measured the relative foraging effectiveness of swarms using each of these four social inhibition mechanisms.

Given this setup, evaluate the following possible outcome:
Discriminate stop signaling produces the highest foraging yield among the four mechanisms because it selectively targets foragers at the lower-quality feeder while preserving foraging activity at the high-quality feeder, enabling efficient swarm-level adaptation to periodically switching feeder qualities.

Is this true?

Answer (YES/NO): NO